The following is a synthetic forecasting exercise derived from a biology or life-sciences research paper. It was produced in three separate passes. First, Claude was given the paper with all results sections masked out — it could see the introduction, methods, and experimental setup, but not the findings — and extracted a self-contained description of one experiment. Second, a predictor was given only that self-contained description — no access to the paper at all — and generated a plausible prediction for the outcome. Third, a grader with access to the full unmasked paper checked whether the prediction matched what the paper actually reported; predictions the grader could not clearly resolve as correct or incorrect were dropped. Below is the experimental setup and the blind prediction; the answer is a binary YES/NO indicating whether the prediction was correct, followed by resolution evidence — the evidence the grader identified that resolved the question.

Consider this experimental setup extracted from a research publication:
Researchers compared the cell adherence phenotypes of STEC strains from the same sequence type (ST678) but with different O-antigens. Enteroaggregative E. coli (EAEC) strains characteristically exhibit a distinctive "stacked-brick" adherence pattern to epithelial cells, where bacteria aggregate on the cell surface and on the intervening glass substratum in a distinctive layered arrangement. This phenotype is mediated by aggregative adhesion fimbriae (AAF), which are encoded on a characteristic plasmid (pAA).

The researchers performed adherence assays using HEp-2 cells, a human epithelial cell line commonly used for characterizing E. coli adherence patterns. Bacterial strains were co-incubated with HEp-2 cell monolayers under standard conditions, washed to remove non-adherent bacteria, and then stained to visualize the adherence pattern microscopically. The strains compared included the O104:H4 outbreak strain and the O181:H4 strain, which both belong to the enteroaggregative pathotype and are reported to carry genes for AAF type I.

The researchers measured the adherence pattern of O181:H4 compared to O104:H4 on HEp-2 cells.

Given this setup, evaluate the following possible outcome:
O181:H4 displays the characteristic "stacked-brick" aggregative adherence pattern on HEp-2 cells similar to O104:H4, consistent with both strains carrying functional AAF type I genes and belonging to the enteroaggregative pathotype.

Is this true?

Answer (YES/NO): YES